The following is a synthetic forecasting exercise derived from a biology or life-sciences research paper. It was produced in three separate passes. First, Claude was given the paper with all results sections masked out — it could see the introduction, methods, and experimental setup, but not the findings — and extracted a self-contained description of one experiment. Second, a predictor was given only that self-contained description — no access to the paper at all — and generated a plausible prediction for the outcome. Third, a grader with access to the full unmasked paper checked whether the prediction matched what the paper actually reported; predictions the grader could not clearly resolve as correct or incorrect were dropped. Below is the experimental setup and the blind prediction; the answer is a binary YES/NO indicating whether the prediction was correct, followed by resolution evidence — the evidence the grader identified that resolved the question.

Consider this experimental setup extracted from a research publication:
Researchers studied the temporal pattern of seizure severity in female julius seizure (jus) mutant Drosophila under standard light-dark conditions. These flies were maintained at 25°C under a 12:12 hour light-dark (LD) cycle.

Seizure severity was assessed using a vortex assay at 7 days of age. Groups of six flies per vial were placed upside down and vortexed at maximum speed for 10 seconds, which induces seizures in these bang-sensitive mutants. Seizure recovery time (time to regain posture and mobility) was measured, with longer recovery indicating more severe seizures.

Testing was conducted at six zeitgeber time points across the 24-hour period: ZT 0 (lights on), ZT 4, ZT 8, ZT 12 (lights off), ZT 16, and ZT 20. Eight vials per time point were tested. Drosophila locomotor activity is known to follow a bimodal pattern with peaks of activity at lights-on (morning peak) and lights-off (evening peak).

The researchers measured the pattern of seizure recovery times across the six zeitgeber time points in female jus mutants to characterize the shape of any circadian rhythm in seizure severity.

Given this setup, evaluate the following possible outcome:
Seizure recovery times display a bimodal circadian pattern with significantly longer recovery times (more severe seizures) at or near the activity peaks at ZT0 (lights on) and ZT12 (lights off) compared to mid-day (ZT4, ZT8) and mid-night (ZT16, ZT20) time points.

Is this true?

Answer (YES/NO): NO